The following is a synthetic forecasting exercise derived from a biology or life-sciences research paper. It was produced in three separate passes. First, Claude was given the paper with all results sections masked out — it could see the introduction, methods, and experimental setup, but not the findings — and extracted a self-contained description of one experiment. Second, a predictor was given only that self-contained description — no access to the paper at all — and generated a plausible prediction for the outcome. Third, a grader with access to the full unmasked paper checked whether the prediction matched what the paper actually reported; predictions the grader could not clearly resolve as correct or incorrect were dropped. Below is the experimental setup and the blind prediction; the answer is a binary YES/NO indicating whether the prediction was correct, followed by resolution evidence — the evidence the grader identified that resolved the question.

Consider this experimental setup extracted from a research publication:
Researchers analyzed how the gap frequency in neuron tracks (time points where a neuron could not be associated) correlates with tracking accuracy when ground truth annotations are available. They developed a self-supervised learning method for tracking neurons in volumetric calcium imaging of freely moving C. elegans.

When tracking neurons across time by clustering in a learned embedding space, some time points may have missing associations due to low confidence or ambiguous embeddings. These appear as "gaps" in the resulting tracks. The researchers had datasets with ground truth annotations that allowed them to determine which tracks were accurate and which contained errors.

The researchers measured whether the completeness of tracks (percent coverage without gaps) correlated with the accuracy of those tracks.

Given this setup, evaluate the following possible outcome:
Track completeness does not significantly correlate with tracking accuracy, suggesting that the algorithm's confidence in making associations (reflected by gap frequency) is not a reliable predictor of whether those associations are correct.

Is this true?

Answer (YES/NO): NO